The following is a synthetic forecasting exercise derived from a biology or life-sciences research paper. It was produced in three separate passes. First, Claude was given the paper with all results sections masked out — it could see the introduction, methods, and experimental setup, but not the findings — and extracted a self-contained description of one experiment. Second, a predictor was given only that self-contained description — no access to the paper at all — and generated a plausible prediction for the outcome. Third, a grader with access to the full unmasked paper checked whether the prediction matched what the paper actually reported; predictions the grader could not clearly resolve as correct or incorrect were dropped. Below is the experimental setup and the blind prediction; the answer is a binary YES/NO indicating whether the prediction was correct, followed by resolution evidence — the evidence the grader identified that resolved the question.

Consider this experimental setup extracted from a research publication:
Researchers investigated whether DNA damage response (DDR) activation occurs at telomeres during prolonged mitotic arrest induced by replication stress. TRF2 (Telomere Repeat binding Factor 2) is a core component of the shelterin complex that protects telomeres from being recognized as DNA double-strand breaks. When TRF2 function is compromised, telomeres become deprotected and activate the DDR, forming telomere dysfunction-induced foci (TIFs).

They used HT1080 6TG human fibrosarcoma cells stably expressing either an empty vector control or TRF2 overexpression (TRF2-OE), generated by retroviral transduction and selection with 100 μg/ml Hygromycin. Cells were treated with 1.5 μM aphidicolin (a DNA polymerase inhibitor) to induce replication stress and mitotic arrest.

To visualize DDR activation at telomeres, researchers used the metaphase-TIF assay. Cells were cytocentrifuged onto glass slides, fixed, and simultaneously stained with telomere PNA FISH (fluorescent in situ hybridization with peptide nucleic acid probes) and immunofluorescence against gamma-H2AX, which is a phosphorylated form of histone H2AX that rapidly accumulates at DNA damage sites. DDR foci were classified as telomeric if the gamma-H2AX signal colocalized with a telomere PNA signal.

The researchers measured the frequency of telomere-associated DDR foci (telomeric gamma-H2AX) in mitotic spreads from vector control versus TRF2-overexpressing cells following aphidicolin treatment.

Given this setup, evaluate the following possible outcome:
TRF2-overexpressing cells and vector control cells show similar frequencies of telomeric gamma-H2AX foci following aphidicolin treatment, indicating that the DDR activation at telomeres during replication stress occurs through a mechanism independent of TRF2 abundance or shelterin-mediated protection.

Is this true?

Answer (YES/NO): NO